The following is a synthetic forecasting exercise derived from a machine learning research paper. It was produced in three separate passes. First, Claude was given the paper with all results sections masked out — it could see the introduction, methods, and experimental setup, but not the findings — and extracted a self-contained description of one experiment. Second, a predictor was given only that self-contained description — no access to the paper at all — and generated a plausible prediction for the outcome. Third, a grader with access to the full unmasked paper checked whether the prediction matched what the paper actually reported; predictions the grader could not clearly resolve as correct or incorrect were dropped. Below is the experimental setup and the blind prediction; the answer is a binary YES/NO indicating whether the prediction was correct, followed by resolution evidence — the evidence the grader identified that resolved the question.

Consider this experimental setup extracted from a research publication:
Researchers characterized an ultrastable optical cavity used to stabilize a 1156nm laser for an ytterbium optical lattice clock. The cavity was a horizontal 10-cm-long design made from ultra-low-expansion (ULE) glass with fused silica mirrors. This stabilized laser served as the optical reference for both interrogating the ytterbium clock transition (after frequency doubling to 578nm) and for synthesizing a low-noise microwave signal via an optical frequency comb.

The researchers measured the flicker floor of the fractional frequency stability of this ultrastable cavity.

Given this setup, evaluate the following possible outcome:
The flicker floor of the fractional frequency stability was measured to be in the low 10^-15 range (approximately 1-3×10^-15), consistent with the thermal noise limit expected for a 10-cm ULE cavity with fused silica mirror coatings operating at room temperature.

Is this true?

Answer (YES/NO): YES